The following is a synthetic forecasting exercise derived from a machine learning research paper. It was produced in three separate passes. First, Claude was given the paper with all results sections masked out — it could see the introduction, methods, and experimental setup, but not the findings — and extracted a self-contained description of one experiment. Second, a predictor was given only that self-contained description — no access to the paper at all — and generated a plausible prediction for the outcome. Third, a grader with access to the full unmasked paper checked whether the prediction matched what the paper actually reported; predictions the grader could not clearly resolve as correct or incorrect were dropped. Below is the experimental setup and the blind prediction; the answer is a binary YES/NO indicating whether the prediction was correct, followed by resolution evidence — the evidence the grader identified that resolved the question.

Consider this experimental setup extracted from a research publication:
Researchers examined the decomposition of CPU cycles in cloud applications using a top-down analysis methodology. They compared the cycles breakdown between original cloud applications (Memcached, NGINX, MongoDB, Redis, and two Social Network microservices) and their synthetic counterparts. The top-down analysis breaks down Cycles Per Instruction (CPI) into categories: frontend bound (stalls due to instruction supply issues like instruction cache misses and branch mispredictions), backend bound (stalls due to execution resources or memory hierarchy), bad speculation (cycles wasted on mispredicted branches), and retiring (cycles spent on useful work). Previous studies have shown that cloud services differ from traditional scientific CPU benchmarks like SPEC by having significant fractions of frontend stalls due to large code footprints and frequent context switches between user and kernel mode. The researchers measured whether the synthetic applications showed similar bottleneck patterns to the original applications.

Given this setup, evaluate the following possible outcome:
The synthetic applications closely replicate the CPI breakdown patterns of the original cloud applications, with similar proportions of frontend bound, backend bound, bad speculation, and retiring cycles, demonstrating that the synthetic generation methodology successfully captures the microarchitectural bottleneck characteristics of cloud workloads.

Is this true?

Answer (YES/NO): YES